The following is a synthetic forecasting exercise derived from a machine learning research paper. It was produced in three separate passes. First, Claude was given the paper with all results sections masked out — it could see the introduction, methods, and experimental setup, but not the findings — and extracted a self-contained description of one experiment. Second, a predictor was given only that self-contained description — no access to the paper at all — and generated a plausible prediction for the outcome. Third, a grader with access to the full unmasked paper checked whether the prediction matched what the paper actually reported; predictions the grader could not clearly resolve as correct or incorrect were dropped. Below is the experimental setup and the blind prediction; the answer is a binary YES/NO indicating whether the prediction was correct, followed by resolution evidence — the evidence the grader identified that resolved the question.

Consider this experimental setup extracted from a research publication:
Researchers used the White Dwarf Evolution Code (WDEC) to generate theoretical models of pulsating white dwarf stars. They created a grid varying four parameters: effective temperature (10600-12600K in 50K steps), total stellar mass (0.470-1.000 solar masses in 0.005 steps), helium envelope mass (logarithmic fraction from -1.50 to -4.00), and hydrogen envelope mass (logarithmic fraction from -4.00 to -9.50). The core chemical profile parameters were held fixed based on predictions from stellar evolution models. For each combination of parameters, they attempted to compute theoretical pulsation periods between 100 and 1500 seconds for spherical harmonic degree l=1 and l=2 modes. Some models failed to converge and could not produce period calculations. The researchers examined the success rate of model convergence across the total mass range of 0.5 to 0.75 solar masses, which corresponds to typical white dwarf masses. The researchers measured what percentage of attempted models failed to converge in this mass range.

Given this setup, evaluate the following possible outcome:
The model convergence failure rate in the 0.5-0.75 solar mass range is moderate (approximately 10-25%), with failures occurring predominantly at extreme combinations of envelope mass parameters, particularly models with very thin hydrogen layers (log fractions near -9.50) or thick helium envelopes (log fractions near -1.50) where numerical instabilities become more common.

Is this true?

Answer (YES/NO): NO